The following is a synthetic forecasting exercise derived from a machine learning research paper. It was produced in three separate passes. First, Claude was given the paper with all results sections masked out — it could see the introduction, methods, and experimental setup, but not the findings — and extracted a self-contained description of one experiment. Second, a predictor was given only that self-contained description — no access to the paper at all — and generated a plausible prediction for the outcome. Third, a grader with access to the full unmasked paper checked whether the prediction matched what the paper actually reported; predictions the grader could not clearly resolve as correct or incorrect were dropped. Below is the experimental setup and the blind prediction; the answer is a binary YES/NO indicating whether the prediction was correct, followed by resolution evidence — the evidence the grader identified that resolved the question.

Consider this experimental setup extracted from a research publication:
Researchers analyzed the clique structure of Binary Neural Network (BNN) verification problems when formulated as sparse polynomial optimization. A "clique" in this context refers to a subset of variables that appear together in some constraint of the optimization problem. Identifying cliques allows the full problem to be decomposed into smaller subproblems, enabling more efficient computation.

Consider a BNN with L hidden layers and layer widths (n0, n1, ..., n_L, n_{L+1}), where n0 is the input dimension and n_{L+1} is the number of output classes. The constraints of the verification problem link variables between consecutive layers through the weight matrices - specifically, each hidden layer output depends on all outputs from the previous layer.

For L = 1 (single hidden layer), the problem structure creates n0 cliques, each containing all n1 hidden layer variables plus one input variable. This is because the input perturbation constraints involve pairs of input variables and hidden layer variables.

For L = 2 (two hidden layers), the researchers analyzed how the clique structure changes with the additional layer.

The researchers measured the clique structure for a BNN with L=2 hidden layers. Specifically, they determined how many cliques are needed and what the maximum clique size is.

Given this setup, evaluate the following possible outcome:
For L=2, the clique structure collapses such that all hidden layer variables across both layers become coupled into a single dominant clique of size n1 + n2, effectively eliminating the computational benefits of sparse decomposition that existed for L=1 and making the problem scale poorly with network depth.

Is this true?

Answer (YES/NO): NO